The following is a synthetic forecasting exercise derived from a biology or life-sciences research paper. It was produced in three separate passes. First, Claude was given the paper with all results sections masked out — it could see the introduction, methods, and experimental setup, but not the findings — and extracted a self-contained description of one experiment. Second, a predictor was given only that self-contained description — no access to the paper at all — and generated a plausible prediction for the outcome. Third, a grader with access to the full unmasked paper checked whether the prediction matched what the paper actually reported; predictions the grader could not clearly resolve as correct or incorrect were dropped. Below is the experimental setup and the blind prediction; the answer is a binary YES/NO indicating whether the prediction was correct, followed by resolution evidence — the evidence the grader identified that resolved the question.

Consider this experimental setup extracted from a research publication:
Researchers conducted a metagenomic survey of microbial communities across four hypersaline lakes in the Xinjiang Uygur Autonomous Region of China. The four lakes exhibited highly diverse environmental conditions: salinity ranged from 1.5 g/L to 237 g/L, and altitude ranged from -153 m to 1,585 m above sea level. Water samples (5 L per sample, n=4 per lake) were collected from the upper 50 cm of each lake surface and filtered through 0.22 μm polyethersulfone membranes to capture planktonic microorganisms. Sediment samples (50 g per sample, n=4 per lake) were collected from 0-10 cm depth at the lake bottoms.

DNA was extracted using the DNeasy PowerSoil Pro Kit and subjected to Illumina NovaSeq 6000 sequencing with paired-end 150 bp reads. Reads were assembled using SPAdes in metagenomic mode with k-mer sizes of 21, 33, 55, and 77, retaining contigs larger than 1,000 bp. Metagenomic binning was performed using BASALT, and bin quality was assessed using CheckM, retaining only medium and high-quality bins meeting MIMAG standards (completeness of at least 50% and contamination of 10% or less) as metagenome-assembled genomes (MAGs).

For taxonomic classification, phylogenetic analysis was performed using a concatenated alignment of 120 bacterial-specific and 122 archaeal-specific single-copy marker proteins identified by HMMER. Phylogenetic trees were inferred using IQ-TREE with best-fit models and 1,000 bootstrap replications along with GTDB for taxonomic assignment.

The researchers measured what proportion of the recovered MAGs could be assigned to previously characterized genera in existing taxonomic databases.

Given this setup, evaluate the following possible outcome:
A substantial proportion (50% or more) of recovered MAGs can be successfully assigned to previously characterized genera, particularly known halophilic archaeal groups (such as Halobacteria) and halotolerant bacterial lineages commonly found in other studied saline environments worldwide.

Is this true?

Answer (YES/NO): NO